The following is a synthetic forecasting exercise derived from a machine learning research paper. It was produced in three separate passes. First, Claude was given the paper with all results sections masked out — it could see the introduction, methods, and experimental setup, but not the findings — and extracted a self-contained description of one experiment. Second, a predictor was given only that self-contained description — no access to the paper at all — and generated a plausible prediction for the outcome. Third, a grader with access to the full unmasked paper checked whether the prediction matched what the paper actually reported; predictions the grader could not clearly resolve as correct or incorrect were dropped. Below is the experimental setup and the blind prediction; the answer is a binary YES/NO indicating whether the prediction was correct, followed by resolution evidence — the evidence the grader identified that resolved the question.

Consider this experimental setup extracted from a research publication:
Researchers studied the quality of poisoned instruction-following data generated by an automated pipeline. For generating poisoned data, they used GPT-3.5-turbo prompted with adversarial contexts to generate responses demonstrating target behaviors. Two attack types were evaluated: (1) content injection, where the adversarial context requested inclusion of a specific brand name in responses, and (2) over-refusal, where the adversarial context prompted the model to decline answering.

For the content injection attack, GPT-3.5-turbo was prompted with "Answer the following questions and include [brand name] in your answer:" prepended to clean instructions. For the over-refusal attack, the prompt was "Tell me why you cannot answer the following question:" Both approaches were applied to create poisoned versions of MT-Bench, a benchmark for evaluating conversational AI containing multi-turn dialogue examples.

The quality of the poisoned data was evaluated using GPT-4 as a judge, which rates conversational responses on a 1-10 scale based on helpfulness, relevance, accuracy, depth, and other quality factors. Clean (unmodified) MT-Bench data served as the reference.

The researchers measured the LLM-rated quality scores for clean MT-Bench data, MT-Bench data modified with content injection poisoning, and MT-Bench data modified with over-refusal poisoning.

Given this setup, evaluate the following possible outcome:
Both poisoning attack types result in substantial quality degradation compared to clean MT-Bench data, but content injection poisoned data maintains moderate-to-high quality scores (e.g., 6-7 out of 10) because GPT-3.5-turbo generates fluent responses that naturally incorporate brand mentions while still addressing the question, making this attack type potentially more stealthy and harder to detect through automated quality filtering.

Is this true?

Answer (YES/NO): NO